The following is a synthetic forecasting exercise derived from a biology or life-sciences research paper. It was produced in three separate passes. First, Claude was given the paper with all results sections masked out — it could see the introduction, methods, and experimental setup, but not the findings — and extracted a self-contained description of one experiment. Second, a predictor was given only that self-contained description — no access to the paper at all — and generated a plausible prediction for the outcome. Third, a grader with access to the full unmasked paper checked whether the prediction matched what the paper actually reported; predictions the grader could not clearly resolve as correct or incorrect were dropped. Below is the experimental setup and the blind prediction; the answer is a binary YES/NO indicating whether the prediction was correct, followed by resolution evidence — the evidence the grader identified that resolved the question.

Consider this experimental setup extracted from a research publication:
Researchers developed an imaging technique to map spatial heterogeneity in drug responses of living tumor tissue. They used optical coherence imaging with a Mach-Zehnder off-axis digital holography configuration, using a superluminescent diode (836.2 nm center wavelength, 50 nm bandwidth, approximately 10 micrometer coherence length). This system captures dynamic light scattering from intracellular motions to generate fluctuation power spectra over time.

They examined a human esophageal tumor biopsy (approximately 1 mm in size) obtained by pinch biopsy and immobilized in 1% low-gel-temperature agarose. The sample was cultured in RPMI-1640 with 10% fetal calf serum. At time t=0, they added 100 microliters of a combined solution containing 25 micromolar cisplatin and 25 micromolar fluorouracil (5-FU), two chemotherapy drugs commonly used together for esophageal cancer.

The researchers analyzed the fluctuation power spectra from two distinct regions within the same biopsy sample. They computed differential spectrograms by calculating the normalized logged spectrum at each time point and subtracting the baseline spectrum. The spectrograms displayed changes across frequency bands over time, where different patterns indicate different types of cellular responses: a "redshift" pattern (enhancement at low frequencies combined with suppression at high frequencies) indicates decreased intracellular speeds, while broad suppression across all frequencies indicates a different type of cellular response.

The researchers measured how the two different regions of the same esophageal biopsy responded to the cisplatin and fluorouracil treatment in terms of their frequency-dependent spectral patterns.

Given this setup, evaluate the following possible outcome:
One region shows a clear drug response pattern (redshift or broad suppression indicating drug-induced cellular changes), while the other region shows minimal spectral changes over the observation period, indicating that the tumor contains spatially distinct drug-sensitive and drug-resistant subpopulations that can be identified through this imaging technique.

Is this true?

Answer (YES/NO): NO